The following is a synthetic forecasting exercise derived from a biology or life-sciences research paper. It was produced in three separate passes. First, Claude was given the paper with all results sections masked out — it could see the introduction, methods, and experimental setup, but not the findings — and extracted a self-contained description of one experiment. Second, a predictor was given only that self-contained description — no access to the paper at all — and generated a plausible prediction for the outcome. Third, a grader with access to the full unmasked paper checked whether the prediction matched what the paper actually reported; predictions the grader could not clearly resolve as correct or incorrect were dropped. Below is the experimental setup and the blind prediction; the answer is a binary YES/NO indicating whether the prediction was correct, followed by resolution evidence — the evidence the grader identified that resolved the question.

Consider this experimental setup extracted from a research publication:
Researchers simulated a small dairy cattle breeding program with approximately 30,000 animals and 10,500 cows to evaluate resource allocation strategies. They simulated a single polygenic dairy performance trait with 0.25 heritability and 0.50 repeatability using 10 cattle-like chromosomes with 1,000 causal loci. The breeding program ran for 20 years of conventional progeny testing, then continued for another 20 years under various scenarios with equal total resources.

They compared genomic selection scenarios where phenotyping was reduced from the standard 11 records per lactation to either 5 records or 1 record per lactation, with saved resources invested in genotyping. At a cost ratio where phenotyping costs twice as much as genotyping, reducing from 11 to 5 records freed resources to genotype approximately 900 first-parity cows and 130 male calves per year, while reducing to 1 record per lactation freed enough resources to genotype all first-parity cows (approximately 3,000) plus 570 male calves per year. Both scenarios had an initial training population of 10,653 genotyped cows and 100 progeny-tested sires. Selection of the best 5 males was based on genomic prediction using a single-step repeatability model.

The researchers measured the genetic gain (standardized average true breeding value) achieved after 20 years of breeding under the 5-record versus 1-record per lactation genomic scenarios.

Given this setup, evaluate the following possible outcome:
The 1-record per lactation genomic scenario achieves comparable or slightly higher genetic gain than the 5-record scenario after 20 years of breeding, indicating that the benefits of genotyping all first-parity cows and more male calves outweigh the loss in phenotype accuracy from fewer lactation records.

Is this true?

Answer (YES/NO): YES